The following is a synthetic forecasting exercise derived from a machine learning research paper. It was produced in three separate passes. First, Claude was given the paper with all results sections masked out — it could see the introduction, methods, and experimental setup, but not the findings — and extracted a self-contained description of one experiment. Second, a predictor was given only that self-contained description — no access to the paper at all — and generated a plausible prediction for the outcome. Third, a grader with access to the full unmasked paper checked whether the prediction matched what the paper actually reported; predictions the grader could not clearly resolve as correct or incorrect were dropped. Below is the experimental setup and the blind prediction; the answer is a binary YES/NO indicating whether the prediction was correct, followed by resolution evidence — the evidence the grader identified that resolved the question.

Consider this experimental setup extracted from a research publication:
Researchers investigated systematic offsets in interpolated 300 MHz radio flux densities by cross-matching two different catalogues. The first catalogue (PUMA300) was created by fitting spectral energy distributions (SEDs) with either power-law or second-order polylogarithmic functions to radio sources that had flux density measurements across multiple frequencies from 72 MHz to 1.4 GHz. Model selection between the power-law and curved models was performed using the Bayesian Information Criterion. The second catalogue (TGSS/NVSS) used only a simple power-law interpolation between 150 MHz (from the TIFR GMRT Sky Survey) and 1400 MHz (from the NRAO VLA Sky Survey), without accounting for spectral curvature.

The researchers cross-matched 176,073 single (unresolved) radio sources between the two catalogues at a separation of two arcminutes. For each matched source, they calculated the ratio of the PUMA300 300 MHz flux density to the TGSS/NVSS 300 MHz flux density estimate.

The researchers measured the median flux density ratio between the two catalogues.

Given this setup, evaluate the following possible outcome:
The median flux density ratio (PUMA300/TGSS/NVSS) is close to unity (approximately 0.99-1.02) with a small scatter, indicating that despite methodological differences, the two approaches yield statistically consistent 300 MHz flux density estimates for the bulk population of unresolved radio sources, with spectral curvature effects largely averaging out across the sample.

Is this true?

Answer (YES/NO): NO